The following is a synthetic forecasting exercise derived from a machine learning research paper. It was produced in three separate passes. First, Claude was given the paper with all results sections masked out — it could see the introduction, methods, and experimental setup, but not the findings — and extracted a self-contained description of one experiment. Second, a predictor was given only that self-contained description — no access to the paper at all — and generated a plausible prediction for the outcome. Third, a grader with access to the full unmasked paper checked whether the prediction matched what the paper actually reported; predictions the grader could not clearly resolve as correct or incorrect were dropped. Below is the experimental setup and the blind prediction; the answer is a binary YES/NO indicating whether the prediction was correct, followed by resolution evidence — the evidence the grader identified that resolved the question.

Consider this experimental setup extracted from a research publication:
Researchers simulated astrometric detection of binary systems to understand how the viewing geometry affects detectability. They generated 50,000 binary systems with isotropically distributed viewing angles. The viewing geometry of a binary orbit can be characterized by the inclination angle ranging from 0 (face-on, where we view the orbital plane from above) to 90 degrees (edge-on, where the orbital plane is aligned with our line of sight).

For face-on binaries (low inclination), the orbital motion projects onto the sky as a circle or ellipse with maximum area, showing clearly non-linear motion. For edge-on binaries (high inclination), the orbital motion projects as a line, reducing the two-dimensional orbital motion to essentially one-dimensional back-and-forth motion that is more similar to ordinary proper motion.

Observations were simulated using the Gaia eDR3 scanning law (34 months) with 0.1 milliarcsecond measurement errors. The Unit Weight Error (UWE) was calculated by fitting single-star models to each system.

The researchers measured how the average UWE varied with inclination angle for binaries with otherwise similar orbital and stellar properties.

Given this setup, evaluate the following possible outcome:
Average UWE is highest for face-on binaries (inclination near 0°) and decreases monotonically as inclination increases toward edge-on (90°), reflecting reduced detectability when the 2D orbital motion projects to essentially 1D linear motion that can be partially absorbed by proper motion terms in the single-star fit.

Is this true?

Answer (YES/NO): YES